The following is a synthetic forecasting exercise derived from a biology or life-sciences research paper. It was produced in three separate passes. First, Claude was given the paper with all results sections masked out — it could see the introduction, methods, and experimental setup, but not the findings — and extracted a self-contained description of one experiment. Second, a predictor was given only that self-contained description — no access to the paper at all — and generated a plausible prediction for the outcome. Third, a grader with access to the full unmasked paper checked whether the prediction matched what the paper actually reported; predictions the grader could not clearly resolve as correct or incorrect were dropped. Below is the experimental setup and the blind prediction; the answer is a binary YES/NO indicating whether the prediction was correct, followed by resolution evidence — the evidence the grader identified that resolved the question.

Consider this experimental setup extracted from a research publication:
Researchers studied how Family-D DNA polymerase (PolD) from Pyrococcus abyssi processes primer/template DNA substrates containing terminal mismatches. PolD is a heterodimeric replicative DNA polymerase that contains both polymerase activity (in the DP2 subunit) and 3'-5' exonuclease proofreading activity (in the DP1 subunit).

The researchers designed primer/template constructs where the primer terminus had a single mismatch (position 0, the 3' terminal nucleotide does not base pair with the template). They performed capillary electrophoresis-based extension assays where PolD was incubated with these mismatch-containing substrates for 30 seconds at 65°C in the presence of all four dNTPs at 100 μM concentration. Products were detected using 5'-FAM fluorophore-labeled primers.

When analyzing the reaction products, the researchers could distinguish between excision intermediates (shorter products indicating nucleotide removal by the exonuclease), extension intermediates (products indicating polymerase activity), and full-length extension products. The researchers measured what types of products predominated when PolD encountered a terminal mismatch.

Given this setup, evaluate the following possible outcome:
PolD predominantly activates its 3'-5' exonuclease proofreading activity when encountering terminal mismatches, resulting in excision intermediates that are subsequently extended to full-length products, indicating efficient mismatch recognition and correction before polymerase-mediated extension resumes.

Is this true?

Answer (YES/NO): YES